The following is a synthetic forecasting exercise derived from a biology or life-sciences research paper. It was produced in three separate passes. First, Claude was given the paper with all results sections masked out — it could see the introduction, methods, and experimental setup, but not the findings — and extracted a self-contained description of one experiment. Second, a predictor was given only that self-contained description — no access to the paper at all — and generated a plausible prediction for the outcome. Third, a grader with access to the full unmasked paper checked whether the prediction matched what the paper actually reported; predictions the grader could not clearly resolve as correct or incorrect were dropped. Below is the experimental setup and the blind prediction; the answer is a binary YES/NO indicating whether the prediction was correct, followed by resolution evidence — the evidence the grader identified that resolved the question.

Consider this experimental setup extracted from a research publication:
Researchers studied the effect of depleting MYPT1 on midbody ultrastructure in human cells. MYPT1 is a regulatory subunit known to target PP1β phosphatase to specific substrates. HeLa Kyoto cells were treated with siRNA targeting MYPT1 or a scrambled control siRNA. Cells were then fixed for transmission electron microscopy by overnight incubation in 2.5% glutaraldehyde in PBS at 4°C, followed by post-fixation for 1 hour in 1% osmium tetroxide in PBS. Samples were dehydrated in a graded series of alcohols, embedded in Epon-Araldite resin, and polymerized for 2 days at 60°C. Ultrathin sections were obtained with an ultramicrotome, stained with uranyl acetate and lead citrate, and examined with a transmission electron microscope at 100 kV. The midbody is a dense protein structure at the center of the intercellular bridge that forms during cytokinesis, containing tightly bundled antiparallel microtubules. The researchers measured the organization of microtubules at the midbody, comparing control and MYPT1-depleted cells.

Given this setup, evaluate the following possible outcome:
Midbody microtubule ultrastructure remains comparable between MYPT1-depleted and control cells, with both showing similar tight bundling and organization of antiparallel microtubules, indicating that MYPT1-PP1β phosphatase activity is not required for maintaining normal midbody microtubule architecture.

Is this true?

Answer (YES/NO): NO